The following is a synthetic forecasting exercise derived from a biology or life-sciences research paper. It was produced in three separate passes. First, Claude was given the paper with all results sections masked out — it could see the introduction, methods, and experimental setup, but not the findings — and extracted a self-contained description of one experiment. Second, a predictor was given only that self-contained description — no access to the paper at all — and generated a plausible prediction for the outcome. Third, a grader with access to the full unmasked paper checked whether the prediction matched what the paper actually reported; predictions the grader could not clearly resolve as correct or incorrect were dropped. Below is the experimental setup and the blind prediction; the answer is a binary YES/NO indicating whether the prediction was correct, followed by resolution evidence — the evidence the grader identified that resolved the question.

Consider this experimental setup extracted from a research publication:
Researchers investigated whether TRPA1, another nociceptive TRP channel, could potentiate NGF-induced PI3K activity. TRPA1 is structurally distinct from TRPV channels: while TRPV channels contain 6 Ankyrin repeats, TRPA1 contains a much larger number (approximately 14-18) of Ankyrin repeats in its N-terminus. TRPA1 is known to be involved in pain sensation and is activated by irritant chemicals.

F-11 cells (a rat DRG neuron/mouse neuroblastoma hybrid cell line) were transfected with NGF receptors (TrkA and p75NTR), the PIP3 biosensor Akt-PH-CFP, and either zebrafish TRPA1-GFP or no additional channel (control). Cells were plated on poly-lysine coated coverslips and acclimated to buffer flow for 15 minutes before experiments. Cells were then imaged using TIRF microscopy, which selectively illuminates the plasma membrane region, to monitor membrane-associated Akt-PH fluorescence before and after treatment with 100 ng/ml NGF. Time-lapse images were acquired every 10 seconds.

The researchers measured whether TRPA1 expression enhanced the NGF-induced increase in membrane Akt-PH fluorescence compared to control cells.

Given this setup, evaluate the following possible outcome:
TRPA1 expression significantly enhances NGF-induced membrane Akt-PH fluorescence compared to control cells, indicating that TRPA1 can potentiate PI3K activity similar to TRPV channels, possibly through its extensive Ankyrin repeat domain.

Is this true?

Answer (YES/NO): NO